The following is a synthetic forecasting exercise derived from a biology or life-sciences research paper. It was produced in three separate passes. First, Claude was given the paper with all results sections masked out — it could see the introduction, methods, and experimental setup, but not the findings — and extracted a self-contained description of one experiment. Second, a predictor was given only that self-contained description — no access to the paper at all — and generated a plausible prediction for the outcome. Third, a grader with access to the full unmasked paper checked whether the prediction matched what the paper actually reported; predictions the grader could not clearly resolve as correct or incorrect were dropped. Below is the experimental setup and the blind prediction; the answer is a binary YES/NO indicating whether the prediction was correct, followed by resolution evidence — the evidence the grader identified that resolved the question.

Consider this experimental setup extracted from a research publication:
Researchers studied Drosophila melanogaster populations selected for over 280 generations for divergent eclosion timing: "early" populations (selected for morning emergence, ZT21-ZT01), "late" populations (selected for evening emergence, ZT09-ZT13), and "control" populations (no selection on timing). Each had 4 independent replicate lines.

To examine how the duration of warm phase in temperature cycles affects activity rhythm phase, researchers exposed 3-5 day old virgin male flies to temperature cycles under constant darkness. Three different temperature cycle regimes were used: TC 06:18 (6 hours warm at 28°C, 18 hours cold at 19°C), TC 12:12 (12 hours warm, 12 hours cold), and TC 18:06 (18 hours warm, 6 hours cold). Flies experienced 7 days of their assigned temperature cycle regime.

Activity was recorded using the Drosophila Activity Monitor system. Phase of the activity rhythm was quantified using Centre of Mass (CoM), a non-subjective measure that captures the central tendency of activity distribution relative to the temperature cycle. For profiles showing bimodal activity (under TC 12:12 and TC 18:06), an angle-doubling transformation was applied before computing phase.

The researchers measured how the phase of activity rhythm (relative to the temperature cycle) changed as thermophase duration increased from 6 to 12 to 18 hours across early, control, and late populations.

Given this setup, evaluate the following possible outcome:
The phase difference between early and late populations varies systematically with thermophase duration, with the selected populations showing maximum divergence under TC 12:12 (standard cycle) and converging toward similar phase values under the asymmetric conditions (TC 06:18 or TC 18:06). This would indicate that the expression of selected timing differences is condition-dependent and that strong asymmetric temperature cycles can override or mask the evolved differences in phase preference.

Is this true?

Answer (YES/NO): NO